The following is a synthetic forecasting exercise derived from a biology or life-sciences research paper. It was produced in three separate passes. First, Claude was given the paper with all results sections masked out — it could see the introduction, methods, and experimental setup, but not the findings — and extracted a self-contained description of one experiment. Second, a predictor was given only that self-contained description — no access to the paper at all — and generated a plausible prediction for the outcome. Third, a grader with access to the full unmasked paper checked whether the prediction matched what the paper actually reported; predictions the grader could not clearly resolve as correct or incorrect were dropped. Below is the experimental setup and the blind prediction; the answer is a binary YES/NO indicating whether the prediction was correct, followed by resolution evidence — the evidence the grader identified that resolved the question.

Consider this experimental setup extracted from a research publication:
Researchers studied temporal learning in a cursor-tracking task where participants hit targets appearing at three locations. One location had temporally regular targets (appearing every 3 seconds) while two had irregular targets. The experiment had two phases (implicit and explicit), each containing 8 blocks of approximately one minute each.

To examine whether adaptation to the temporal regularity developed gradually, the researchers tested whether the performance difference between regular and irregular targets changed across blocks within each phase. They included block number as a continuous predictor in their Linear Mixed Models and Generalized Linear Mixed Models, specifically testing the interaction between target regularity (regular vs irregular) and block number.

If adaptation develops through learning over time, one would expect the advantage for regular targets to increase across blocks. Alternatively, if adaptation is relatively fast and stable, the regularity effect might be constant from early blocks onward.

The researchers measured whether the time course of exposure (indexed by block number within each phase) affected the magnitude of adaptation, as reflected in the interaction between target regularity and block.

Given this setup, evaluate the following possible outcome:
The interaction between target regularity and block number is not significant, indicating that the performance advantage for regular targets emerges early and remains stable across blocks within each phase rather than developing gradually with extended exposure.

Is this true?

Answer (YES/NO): YES